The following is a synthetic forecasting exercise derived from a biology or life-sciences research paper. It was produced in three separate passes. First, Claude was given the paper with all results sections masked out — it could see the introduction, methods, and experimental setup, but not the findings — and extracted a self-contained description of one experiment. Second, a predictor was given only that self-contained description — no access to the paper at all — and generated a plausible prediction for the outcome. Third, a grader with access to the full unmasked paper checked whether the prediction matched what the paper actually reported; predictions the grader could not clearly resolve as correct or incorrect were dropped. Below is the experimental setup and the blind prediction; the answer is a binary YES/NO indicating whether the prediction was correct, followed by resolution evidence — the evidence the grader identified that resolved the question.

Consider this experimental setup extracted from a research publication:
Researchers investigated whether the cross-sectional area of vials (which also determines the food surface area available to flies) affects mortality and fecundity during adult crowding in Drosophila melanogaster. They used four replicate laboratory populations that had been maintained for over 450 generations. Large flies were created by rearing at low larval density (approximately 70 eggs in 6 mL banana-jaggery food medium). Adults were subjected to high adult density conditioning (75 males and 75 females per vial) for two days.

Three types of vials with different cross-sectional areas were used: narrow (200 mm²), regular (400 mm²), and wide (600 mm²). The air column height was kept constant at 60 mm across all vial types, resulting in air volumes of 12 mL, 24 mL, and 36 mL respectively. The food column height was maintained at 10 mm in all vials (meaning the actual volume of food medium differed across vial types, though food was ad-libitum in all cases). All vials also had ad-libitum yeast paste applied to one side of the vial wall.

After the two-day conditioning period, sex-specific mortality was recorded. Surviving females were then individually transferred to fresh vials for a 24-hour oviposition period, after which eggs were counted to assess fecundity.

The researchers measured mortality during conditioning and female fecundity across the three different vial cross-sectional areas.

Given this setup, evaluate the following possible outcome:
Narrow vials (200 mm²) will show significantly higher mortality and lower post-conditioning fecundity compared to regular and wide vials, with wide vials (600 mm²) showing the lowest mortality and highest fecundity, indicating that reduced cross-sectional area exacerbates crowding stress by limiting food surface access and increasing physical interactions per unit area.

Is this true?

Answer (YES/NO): YES